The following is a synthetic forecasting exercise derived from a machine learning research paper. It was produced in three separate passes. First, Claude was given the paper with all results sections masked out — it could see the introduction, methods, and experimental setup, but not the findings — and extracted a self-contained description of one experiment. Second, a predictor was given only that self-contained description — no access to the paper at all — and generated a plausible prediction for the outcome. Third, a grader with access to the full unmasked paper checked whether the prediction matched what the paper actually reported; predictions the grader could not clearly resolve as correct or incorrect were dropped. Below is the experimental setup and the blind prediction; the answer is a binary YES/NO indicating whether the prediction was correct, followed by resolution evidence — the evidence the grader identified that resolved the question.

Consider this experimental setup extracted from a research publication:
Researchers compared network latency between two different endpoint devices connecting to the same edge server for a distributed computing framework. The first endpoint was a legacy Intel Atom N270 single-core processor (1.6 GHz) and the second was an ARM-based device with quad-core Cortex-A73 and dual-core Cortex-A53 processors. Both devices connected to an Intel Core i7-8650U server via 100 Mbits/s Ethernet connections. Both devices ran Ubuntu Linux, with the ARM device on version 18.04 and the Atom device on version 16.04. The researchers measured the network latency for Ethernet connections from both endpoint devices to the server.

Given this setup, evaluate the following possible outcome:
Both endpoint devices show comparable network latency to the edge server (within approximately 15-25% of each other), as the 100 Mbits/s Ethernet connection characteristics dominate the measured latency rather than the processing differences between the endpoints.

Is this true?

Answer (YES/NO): YES